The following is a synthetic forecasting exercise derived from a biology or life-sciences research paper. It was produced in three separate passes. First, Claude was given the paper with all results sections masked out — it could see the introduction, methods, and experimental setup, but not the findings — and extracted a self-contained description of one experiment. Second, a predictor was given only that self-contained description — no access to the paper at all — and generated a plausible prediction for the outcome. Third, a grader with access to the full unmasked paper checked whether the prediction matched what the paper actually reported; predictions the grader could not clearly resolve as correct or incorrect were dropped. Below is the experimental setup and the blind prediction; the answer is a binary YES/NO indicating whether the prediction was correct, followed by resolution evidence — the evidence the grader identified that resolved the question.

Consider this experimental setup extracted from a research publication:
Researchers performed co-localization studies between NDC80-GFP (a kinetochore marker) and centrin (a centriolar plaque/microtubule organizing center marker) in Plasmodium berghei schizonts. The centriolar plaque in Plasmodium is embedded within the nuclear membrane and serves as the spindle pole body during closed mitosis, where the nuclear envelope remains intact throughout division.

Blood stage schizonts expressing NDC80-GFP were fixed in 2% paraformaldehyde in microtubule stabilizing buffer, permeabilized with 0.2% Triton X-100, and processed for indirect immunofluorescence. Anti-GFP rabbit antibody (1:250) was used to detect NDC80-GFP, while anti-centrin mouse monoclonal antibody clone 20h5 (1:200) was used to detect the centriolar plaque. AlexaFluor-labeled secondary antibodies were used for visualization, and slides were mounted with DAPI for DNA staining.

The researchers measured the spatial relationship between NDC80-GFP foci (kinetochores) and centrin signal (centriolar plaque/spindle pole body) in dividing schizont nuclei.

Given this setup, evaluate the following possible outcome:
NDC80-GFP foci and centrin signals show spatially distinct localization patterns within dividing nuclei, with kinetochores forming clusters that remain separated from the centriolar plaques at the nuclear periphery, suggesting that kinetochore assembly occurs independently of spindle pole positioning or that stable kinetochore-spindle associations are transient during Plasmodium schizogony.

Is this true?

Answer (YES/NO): NO